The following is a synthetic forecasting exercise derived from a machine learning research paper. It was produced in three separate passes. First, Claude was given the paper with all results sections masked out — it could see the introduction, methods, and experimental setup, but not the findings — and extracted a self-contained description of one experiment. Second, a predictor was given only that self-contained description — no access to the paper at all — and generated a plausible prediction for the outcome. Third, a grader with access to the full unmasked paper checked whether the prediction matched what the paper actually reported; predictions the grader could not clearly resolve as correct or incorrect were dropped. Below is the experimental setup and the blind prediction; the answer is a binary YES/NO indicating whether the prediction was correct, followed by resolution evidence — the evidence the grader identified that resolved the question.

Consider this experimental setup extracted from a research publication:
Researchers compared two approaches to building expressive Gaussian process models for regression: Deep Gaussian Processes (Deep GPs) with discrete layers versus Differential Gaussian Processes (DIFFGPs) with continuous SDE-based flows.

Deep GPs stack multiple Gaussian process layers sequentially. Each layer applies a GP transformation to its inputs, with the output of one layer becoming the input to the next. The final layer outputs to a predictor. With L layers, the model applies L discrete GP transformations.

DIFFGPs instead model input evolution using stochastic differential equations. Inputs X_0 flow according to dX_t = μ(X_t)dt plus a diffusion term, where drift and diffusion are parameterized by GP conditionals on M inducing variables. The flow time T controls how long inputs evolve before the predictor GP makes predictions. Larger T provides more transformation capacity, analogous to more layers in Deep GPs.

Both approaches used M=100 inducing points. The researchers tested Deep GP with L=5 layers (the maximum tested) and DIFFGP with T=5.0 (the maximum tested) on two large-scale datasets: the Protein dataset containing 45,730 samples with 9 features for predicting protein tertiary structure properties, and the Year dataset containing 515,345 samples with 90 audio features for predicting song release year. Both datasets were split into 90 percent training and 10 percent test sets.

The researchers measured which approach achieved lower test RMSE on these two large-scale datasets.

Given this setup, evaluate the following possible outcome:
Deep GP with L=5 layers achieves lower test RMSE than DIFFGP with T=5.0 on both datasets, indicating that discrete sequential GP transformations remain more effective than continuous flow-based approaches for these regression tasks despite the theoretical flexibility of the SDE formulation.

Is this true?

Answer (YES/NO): YES